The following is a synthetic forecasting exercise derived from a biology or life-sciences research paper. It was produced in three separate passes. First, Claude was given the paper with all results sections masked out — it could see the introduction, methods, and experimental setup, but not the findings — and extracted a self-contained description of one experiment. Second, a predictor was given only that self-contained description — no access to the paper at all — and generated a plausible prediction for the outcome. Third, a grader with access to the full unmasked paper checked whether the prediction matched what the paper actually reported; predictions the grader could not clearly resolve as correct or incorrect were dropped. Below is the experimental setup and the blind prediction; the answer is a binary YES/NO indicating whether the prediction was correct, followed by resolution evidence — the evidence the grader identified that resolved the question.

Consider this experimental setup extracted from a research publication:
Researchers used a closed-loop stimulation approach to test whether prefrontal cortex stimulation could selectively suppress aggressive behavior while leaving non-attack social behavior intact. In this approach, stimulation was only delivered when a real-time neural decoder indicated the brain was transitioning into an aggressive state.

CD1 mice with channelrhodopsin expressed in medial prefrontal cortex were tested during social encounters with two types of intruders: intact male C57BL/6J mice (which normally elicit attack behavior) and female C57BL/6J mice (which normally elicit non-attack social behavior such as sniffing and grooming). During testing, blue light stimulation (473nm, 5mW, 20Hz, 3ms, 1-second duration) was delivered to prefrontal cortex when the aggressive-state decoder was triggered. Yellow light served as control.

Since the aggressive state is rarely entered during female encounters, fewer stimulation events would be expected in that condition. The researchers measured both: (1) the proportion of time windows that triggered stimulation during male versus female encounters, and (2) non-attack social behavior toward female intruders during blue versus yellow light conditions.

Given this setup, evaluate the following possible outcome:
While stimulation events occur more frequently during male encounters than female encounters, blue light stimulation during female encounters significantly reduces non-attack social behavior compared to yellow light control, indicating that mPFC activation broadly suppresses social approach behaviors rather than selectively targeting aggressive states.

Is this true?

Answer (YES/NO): NO